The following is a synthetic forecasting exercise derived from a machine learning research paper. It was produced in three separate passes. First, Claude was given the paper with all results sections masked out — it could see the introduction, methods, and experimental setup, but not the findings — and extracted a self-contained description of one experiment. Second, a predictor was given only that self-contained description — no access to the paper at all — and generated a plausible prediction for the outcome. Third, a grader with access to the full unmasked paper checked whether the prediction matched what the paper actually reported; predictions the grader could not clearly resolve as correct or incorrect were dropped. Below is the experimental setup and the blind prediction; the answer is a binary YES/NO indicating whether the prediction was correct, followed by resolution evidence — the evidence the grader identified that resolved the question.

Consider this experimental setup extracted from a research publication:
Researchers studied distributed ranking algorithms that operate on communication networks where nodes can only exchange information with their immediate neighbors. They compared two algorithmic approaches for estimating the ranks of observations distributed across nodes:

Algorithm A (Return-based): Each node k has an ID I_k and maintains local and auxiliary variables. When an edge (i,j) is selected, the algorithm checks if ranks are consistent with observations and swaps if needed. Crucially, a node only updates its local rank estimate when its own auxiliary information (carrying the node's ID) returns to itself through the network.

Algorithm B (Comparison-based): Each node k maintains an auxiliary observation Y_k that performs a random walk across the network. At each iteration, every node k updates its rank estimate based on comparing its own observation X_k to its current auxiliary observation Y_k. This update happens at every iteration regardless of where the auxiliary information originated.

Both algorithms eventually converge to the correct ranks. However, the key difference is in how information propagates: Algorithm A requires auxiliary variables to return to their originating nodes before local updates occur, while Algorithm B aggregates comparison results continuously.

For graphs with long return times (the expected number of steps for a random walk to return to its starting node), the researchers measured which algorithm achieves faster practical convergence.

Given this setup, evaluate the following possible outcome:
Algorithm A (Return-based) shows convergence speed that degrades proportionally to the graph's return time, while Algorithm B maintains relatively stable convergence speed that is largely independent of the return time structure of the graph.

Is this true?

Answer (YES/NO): NO